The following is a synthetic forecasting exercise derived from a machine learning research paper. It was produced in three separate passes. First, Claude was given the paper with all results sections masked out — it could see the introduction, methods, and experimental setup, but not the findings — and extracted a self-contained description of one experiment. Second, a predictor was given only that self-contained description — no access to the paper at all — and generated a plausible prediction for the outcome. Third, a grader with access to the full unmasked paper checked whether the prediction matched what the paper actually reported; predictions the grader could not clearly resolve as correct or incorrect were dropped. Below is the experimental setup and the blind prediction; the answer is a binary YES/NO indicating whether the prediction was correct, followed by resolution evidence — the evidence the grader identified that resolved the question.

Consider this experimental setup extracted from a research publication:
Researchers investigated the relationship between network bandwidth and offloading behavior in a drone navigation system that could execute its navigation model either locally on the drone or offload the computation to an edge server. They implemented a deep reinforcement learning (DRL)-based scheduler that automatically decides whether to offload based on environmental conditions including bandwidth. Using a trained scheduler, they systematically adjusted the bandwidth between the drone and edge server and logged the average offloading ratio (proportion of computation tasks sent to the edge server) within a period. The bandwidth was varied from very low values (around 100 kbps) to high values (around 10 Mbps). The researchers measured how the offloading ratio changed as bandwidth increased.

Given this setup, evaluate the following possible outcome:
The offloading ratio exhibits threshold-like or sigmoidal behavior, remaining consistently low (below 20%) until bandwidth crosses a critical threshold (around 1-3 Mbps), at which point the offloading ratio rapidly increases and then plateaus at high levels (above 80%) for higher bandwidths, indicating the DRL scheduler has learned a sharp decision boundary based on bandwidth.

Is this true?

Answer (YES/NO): NO